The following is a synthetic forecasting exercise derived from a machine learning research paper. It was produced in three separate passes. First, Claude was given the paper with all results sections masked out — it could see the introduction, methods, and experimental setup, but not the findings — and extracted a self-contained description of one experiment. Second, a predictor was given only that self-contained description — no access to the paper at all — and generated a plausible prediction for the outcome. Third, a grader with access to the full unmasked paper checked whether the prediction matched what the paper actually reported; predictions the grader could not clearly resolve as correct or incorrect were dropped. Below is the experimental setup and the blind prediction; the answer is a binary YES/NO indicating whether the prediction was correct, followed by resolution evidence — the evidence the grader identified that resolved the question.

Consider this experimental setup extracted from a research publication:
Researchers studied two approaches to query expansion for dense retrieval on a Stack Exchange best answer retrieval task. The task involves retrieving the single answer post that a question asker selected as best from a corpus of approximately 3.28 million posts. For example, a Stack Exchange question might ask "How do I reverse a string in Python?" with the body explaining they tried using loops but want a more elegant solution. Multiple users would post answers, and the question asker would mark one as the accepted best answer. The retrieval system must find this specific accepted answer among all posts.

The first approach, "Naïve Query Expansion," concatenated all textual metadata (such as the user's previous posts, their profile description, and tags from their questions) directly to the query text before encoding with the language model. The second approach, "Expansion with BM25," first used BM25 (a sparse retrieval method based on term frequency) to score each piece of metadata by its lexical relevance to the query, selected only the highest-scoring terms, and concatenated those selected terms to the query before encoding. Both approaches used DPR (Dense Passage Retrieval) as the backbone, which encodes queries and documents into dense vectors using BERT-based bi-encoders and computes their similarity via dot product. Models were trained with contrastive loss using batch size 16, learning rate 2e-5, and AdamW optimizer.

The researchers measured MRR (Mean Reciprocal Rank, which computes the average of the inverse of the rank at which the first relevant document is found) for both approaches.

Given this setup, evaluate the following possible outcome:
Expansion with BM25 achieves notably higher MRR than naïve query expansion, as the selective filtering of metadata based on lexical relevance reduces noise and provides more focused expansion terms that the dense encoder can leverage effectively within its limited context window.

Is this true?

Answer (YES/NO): NO